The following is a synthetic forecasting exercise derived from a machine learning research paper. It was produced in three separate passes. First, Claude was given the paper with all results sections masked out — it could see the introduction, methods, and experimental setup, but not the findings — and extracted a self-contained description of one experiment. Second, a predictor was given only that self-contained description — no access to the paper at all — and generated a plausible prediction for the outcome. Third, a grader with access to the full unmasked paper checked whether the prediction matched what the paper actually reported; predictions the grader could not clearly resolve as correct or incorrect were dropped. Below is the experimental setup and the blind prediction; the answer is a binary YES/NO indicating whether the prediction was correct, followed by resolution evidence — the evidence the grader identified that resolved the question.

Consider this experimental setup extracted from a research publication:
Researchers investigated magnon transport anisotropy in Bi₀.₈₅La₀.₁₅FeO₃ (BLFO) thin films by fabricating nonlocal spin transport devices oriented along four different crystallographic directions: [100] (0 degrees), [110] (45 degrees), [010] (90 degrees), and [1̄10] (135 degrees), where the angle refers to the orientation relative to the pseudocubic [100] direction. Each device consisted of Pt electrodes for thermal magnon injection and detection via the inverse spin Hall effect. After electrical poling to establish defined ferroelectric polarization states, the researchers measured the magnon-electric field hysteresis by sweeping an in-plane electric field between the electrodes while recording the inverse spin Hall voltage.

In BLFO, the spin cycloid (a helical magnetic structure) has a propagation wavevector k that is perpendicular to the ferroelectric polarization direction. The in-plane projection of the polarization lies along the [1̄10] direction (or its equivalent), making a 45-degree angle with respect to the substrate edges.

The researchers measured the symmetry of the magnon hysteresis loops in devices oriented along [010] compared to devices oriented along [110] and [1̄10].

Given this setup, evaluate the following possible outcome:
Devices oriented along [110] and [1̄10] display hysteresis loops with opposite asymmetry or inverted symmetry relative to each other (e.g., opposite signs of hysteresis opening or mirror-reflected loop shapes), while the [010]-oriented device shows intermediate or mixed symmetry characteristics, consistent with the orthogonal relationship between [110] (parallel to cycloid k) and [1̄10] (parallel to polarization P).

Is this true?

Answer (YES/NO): NO